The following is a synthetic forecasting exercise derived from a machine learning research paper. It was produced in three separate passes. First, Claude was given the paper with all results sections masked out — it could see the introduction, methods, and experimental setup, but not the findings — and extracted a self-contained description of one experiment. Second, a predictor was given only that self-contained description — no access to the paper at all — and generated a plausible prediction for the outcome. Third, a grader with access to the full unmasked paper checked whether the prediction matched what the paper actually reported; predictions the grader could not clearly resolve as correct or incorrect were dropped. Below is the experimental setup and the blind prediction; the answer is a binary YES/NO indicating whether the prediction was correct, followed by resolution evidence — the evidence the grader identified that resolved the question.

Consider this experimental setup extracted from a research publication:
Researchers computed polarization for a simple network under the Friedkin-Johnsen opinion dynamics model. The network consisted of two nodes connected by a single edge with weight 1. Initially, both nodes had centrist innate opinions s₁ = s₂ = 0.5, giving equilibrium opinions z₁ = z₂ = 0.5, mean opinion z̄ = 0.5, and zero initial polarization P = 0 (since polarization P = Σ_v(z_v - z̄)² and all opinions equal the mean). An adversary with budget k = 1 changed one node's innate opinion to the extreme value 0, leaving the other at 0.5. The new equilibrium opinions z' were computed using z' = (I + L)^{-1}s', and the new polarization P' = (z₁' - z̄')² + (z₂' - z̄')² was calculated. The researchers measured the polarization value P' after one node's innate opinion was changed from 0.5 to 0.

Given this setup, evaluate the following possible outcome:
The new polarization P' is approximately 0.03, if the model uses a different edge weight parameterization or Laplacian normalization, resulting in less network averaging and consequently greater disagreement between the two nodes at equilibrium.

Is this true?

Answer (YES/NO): NO